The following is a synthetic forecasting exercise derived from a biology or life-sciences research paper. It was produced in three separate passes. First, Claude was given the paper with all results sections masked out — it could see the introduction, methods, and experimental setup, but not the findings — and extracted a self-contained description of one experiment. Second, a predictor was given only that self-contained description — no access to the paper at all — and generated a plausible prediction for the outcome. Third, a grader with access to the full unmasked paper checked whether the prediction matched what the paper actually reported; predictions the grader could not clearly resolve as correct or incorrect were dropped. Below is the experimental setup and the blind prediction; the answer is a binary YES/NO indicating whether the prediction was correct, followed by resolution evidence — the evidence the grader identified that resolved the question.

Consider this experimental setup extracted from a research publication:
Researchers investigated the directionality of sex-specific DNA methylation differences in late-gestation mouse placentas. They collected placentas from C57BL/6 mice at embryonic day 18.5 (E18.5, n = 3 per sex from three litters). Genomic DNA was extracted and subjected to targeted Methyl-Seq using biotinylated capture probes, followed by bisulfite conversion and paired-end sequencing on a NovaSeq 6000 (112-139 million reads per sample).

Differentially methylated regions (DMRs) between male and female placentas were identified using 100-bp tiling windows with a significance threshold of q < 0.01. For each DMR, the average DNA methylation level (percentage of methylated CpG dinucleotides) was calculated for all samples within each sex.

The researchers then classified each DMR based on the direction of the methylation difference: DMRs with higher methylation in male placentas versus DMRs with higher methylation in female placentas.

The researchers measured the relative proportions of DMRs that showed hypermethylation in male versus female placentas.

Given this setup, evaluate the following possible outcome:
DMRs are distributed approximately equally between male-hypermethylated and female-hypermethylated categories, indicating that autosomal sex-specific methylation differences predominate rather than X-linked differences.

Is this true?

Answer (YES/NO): NO